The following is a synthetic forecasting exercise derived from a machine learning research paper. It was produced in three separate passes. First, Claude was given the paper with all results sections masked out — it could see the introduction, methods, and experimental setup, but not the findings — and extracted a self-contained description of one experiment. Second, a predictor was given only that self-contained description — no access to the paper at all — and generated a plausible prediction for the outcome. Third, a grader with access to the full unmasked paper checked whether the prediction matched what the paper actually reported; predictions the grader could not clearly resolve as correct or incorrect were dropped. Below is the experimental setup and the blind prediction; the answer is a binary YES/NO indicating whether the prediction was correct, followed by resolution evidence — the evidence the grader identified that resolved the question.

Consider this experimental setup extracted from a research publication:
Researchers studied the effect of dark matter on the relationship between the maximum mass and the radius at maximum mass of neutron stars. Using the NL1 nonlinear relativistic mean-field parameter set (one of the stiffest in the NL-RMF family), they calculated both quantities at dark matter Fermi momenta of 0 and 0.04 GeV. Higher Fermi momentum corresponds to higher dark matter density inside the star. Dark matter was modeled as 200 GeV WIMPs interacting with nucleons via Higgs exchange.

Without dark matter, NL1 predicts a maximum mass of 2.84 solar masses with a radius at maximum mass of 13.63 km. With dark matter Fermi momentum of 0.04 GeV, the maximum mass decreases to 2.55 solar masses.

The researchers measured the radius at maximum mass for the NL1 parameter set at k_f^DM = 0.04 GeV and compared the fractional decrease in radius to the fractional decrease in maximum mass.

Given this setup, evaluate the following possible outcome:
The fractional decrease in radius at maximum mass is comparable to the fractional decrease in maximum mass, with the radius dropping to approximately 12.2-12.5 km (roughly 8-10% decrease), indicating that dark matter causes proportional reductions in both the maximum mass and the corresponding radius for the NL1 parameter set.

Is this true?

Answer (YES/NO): NO